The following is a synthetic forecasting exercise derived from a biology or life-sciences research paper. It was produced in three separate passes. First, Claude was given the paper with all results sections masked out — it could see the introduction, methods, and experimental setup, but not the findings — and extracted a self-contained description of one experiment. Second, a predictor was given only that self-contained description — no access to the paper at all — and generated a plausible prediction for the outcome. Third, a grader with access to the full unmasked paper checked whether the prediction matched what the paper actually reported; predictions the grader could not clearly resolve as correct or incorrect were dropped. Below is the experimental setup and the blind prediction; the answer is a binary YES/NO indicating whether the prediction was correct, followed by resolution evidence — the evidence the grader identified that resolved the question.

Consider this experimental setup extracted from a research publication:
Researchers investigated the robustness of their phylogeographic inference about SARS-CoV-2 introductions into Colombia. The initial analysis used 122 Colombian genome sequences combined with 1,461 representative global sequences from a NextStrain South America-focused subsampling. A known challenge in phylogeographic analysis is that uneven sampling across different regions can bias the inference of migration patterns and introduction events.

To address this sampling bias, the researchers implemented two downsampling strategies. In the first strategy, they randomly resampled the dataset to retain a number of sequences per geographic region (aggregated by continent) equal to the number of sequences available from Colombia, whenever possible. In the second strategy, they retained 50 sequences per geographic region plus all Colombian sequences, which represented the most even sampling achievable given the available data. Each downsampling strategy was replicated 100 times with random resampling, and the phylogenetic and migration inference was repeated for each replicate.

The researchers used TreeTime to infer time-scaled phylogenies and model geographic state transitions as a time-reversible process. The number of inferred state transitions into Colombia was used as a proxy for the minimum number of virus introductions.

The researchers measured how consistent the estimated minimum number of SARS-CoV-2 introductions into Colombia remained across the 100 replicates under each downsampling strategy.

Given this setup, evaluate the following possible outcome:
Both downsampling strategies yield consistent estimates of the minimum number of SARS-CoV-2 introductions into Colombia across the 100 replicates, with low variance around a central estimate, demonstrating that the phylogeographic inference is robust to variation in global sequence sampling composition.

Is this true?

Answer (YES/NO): NO